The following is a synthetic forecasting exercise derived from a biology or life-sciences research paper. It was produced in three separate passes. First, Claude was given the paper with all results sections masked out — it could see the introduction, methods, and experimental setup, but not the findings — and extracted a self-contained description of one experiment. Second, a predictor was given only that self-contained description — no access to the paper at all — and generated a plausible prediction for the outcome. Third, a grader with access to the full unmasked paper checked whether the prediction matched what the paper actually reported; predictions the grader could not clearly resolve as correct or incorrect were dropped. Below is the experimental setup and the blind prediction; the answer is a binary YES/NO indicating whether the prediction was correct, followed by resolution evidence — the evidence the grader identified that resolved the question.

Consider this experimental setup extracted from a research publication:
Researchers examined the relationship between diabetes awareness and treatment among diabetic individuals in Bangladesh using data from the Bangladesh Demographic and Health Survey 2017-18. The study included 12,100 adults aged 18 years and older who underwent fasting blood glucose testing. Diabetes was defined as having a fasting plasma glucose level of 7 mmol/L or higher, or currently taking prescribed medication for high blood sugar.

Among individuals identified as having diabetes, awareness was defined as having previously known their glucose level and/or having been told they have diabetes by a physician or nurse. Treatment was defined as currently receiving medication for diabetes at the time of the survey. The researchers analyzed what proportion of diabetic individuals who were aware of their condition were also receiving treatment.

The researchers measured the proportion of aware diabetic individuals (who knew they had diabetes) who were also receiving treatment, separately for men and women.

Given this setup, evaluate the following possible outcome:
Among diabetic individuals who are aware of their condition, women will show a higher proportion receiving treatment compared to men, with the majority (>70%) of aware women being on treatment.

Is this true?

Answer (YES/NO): YES